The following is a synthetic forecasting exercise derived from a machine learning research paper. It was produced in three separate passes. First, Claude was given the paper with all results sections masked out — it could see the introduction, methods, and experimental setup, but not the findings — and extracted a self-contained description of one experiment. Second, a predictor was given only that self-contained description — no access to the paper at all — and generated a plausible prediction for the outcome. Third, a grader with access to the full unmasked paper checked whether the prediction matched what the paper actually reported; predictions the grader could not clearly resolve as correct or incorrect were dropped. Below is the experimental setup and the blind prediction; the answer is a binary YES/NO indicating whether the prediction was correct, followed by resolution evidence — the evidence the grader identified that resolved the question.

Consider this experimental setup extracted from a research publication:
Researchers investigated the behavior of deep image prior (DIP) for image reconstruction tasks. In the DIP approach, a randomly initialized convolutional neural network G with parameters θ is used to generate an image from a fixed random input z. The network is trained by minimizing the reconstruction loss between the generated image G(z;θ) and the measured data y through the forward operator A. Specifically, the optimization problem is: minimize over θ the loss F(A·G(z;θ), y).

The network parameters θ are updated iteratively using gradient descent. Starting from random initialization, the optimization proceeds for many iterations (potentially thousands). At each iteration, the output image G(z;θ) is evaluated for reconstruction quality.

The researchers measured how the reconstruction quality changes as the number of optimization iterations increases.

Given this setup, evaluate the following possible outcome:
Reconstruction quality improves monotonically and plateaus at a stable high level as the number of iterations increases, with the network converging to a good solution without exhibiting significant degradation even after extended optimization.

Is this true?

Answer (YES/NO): NO